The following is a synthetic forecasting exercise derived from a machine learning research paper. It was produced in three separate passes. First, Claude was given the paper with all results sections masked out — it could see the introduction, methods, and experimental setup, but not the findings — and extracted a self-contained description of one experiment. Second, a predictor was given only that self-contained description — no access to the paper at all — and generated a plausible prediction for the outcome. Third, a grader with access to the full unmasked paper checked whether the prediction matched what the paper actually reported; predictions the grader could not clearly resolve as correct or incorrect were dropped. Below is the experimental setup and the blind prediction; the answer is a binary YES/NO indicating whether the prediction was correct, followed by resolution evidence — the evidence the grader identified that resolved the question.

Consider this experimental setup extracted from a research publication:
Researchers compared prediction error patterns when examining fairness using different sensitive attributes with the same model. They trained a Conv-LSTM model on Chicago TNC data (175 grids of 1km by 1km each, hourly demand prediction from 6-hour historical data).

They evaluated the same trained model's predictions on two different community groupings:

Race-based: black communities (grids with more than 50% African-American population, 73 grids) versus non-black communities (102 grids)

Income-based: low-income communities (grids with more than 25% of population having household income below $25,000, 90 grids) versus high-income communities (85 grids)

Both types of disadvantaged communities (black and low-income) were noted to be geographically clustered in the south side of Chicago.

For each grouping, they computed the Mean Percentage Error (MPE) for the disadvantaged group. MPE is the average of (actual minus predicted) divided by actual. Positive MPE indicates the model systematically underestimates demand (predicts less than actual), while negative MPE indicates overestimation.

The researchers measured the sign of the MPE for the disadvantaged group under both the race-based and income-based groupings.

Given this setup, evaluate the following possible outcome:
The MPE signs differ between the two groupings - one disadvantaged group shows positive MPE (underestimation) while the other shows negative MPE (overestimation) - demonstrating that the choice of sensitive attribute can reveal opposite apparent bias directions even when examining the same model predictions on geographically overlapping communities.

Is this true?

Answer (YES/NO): NO